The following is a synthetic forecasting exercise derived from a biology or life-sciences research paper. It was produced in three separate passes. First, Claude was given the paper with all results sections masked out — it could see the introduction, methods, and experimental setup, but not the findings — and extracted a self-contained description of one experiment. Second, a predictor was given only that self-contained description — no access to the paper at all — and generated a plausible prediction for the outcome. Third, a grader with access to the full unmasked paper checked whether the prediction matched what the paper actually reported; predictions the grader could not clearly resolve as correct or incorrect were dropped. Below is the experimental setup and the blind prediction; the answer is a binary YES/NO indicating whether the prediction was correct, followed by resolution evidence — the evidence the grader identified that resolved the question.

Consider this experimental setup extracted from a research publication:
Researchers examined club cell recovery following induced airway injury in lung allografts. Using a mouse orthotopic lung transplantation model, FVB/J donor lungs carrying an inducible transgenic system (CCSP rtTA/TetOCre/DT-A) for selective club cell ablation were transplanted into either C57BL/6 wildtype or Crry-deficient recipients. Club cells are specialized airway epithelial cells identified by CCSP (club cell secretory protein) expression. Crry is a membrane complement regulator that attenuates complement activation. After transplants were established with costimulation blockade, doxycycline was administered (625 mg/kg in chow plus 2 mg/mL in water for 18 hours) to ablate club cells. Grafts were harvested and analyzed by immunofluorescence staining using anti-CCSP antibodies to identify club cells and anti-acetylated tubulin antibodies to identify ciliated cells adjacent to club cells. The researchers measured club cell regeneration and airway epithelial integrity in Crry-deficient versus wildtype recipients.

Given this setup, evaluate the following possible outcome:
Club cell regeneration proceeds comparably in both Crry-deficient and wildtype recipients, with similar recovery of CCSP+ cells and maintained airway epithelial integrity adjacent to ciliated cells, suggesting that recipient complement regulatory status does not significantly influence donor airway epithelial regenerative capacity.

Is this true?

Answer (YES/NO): NO